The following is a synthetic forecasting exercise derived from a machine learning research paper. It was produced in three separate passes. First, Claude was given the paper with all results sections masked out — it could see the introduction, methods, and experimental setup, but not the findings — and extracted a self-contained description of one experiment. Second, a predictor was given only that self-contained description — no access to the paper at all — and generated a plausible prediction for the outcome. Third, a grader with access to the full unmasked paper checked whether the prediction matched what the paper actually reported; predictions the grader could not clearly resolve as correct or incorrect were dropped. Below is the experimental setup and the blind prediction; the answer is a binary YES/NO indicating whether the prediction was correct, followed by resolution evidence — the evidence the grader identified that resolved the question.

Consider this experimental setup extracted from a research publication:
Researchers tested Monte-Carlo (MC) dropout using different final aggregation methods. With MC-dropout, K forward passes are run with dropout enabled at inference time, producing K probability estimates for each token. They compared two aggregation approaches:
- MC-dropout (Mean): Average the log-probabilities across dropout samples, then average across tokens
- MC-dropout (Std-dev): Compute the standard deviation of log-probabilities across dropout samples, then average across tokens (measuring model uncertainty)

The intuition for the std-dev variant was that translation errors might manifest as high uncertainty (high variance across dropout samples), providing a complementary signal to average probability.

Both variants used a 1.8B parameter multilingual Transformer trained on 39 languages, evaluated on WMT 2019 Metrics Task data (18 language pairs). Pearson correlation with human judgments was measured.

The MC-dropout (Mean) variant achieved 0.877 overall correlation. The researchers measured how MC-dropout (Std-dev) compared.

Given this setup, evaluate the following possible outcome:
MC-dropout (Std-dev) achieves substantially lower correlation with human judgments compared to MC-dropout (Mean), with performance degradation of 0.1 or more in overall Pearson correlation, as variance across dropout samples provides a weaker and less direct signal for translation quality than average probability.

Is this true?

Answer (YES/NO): NO